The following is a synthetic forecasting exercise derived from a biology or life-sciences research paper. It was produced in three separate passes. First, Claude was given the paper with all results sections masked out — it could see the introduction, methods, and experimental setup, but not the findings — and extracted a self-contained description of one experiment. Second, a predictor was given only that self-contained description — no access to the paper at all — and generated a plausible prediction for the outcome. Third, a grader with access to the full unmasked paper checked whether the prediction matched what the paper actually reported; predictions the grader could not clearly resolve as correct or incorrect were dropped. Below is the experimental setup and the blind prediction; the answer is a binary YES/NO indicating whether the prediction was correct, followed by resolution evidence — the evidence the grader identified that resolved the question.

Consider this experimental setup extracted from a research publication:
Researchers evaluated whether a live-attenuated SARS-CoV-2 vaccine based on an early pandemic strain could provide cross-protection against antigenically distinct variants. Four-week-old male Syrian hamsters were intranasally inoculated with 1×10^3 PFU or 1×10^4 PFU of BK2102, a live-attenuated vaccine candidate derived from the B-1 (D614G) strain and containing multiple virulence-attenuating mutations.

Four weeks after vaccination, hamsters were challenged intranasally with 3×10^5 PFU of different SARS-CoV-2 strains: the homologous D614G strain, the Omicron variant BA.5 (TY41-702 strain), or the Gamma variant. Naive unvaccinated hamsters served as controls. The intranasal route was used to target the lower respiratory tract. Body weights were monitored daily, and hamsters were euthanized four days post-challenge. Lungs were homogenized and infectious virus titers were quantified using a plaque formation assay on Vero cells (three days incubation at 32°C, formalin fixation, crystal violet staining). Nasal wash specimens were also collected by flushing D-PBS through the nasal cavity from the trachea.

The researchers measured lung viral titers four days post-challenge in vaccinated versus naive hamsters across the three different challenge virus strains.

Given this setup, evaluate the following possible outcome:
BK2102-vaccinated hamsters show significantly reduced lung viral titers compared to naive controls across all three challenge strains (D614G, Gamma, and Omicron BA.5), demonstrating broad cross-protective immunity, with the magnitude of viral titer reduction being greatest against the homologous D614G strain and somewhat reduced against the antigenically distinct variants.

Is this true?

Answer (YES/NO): NO